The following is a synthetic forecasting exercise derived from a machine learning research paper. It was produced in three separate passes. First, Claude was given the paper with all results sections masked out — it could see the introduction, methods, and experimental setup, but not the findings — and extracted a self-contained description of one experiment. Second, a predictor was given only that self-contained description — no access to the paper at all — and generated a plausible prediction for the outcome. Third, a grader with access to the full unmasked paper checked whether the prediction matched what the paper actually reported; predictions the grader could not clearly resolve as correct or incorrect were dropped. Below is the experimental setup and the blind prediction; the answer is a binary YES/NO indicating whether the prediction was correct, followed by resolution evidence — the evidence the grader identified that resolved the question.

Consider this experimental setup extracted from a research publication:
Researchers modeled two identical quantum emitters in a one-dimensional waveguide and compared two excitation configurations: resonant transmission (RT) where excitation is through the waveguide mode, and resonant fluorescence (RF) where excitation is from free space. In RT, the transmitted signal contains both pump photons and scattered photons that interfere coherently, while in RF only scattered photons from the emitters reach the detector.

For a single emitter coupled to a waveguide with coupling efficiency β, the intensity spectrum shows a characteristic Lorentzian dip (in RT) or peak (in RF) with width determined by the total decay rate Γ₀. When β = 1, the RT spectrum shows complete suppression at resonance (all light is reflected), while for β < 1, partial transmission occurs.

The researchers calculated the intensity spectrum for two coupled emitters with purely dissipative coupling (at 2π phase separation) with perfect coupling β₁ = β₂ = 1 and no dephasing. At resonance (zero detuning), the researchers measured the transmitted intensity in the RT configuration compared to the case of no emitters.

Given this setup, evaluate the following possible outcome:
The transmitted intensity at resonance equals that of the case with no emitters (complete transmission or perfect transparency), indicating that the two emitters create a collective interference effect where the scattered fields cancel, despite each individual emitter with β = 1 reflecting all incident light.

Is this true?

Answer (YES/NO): NO